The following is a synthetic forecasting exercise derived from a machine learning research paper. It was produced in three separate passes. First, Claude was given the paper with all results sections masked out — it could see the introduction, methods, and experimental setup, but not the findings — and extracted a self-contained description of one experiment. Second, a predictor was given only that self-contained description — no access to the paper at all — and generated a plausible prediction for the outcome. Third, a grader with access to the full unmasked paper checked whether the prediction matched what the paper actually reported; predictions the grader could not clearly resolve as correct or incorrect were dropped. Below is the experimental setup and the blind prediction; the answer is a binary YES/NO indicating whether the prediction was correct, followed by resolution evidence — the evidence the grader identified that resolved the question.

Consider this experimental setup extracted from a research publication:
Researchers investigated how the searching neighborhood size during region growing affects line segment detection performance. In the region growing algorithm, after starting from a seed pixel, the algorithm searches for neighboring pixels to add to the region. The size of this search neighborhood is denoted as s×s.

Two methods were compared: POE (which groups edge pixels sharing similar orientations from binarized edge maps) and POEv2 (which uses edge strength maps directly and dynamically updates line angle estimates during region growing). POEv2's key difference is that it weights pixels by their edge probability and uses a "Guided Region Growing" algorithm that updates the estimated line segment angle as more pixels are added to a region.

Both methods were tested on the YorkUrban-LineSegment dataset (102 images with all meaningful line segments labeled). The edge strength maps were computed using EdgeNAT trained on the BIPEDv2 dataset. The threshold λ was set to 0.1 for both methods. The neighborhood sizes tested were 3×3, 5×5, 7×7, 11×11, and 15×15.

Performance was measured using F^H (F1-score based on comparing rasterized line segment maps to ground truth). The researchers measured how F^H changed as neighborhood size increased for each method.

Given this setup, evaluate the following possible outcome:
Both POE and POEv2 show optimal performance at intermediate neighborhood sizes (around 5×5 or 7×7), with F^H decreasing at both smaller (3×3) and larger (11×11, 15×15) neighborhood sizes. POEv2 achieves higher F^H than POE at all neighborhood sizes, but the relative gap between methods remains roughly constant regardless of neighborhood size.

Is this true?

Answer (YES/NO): NO